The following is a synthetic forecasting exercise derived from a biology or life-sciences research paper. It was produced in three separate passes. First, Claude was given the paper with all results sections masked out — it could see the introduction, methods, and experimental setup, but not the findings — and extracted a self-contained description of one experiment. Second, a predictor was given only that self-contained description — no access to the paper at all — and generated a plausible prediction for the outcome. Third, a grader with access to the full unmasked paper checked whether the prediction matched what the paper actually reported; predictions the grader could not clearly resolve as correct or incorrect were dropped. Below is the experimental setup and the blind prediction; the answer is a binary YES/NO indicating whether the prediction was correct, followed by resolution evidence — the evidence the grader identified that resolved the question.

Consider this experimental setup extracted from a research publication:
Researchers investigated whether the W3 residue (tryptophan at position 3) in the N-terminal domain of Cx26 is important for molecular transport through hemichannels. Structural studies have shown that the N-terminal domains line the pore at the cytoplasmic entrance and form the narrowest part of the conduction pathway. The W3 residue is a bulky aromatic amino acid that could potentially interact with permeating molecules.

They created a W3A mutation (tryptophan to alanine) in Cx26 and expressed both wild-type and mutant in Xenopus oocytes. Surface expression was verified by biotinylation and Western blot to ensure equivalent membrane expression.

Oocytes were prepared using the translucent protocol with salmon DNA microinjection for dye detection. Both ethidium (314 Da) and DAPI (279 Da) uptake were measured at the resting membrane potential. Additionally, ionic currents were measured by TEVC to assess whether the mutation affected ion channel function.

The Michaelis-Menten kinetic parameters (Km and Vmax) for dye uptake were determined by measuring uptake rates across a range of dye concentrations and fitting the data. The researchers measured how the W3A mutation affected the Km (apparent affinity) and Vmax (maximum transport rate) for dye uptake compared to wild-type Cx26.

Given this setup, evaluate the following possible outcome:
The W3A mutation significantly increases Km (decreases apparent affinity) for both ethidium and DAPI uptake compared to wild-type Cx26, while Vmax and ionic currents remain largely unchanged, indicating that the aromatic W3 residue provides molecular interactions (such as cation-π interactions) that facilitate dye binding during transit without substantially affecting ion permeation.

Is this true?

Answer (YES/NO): NO